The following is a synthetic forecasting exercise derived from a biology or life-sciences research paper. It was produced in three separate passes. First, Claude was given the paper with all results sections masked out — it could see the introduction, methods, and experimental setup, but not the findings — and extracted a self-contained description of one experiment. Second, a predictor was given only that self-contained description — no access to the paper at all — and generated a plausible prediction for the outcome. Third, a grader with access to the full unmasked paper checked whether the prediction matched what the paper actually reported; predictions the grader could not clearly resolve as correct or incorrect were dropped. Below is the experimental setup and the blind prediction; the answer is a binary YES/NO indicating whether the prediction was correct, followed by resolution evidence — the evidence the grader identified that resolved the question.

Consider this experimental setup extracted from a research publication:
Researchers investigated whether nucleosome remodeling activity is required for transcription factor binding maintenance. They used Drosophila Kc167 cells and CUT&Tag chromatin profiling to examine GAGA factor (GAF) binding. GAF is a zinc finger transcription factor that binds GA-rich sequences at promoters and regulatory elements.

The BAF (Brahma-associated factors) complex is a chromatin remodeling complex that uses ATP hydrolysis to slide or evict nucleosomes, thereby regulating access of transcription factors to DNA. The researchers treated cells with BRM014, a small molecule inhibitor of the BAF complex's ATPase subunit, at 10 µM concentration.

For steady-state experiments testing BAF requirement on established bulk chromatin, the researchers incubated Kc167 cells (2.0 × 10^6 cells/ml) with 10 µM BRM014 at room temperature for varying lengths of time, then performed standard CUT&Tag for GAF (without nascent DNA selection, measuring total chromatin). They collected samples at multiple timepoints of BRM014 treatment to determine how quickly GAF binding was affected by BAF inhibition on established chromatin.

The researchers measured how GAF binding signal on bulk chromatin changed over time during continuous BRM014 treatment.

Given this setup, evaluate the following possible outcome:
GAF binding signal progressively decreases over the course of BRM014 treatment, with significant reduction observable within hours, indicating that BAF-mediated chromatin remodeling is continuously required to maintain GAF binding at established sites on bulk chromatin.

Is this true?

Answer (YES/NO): YES